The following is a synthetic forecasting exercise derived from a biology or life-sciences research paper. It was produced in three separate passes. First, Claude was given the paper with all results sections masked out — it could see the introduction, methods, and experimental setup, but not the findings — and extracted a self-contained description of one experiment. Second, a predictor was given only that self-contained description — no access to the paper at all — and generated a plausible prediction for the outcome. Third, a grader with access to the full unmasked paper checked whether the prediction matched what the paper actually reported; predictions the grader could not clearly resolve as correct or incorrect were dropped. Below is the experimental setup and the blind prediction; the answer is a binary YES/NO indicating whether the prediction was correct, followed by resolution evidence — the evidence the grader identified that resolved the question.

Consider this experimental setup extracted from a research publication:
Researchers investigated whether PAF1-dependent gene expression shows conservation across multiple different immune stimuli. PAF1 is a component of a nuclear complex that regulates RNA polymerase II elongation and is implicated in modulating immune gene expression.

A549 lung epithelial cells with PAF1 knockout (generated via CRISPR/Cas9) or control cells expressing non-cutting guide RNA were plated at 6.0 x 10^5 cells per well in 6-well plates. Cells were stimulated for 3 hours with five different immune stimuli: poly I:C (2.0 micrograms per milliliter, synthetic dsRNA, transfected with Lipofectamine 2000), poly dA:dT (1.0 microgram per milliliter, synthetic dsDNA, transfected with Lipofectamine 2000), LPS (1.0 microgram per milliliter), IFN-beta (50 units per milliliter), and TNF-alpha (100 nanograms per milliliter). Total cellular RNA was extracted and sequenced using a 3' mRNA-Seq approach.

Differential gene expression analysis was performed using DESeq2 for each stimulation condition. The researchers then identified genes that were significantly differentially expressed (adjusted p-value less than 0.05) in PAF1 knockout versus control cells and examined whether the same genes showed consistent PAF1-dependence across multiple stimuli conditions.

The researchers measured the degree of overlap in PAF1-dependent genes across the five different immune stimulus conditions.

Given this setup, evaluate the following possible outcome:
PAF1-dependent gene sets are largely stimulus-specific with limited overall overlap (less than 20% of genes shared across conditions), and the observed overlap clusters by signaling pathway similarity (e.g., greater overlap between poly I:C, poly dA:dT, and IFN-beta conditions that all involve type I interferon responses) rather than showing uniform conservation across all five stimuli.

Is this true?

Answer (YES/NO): NO